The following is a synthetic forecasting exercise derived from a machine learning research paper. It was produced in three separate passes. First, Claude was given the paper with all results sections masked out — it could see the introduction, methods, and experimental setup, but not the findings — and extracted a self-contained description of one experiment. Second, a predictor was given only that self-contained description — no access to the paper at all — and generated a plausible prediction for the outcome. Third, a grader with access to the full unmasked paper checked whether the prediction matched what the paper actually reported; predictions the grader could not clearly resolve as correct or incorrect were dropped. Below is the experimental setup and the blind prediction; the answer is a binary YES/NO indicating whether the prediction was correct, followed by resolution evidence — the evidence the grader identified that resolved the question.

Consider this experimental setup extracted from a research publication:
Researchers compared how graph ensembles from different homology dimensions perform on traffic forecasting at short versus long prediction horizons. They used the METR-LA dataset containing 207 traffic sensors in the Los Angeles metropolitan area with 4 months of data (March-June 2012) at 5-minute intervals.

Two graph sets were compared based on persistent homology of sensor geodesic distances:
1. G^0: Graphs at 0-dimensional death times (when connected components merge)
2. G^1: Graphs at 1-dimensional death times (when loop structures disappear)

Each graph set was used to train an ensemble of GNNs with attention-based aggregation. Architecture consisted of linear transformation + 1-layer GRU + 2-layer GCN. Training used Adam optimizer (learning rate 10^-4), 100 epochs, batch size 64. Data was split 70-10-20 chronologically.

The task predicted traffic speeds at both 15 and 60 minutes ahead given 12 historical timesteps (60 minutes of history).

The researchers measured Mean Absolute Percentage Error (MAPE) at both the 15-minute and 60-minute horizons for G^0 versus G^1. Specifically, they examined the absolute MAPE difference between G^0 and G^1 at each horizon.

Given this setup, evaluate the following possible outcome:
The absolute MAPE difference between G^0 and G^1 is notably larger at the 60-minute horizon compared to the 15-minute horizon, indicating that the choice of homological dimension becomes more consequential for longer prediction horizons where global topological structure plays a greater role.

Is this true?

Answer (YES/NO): NO